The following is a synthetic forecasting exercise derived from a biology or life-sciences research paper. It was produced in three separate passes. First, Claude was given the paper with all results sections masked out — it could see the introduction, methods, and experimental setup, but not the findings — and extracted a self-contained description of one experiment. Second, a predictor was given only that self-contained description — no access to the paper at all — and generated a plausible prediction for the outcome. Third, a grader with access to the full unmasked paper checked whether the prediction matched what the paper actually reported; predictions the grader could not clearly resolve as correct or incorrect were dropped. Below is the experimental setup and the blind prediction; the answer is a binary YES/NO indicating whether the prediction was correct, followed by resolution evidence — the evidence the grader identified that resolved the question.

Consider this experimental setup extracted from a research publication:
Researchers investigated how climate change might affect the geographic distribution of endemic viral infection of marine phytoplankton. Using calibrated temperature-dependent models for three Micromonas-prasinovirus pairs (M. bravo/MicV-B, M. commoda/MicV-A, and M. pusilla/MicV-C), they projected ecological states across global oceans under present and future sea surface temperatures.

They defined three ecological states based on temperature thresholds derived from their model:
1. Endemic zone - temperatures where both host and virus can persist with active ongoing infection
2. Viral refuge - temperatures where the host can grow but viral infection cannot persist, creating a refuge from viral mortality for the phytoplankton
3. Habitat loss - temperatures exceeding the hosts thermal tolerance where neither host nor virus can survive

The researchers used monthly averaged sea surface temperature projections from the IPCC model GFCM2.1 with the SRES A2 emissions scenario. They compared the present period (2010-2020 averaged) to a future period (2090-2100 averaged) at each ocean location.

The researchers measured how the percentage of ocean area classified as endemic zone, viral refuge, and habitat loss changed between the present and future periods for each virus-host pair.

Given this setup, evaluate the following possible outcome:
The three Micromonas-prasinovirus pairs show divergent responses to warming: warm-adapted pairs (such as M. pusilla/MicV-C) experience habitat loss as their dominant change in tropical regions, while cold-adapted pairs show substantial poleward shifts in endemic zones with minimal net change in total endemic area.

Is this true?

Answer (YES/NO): NO